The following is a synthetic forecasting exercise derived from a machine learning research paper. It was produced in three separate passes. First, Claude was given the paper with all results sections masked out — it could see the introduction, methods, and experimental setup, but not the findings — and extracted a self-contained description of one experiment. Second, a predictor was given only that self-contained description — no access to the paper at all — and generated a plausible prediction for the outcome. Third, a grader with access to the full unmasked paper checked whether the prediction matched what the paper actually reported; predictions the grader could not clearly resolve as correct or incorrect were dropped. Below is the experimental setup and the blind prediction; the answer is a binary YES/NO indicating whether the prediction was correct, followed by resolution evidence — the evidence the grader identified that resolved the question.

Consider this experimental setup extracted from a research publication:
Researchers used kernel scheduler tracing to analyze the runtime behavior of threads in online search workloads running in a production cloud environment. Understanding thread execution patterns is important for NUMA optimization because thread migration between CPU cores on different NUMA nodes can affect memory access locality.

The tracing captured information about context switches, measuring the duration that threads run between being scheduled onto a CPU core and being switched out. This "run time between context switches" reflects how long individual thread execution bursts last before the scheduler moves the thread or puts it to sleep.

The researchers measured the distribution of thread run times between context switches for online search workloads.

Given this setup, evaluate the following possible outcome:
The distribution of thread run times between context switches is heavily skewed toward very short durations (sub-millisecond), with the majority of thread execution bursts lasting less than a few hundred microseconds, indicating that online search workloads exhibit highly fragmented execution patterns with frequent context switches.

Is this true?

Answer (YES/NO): YES